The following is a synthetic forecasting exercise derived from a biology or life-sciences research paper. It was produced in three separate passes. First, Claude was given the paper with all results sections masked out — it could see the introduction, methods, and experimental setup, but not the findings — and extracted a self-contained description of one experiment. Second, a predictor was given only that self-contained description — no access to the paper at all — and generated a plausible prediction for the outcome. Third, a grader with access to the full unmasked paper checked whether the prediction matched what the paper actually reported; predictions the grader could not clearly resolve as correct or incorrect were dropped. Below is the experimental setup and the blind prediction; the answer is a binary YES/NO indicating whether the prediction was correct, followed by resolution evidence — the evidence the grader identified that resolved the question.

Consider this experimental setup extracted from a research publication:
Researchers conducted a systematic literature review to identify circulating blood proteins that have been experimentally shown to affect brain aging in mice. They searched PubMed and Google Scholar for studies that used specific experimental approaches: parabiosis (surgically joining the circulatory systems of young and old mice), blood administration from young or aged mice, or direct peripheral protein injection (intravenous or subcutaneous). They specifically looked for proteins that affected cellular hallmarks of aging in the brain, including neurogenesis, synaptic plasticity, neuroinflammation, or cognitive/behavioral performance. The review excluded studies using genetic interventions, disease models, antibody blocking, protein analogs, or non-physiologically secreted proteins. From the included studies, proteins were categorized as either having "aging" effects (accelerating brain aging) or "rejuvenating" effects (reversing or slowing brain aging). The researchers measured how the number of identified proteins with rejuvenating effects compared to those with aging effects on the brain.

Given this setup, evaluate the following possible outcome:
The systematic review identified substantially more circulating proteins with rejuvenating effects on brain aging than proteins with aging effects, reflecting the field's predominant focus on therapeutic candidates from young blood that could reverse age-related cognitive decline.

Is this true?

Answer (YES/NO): NO